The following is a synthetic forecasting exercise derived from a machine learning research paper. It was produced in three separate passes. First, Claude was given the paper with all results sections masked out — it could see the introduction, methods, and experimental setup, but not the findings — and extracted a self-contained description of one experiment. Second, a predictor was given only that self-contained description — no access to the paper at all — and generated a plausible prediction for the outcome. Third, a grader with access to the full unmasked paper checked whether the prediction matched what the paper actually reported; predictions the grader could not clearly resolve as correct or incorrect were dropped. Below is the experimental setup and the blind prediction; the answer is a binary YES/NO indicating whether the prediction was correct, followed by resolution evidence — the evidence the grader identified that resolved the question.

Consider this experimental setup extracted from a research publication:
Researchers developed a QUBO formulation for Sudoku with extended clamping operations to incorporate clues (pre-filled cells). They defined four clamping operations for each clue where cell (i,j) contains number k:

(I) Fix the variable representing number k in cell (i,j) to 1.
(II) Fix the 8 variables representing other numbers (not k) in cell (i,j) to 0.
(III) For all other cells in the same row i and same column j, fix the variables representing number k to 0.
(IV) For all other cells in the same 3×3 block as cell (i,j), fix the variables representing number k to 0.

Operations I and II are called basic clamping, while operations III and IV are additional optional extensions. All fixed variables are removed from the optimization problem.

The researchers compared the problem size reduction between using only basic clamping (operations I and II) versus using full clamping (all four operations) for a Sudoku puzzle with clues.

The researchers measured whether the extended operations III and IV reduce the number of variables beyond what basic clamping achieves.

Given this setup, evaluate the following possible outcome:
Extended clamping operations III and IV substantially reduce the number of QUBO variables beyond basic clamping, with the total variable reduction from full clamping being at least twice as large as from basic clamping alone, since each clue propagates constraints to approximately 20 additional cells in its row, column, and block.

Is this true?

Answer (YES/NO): YES